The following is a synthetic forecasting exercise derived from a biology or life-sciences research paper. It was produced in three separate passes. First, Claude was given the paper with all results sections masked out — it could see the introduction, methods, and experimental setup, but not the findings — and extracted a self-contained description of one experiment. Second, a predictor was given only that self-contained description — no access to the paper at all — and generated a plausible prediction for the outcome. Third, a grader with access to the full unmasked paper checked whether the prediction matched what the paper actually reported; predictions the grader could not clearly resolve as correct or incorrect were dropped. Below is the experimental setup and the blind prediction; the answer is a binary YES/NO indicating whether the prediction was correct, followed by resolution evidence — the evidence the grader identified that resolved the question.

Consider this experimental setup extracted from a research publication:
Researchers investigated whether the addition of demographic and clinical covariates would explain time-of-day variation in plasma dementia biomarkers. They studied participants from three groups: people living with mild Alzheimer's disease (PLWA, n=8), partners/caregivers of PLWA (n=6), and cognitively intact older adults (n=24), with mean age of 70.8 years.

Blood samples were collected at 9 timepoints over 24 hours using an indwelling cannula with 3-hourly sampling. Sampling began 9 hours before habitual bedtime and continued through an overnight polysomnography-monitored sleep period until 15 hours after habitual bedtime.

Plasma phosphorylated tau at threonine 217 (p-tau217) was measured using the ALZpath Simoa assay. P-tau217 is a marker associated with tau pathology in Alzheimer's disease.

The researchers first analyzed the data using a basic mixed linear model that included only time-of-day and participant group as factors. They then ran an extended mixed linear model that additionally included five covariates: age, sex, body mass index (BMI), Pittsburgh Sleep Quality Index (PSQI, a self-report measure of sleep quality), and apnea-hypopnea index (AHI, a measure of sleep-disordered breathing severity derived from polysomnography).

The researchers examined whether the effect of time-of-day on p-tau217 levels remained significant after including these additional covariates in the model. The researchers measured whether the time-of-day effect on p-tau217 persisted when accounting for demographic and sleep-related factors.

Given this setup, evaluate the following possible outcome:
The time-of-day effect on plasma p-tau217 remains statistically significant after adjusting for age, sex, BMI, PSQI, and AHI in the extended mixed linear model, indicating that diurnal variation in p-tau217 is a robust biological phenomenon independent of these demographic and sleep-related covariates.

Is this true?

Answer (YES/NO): YES